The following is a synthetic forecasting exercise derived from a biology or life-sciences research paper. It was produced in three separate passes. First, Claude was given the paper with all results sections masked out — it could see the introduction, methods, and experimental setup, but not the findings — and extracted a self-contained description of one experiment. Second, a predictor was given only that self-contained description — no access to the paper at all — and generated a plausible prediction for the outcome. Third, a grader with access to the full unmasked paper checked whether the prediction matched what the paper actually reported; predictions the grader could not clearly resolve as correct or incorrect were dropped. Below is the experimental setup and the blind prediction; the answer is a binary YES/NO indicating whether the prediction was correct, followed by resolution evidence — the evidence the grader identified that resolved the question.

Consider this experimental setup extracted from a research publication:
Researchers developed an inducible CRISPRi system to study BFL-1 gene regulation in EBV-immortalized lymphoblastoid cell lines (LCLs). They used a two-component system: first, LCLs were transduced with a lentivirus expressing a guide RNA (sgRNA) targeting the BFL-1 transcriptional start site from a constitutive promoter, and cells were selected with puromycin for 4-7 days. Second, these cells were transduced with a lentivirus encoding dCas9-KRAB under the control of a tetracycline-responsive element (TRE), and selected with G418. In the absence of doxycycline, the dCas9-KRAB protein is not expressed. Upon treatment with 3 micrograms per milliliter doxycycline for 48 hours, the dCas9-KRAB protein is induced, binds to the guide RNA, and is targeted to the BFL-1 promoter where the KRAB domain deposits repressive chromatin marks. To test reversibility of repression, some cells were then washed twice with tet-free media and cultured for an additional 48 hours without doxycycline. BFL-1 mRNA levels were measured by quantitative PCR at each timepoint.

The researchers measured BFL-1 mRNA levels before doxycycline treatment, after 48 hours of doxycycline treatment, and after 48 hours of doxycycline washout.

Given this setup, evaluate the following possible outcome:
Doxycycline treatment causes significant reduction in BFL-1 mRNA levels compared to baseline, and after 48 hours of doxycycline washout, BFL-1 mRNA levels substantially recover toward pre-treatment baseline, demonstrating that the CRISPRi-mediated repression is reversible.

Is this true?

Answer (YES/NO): YES